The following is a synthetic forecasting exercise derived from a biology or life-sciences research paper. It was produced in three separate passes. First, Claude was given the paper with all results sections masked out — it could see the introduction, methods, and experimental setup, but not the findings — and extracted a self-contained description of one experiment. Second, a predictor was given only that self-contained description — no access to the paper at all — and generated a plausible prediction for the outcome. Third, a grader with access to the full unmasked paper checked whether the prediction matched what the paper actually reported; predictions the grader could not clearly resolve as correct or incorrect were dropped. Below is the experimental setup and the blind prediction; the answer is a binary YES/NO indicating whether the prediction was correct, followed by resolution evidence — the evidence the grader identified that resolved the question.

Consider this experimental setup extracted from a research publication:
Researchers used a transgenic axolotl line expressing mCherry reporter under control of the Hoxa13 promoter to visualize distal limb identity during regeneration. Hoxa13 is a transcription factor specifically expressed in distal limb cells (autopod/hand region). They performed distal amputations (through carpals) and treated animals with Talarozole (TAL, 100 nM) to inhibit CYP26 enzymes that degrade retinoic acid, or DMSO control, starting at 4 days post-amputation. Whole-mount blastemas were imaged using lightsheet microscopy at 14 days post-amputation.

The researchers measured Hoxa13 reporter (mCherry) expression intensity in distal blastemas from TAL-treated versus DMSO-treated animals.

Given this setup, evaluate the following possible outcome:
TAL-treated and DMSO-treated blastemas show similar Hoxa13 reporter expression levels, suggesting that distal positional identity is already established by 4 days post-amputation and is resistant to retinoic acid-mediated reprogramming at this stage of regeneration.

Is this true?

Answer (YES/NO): NO